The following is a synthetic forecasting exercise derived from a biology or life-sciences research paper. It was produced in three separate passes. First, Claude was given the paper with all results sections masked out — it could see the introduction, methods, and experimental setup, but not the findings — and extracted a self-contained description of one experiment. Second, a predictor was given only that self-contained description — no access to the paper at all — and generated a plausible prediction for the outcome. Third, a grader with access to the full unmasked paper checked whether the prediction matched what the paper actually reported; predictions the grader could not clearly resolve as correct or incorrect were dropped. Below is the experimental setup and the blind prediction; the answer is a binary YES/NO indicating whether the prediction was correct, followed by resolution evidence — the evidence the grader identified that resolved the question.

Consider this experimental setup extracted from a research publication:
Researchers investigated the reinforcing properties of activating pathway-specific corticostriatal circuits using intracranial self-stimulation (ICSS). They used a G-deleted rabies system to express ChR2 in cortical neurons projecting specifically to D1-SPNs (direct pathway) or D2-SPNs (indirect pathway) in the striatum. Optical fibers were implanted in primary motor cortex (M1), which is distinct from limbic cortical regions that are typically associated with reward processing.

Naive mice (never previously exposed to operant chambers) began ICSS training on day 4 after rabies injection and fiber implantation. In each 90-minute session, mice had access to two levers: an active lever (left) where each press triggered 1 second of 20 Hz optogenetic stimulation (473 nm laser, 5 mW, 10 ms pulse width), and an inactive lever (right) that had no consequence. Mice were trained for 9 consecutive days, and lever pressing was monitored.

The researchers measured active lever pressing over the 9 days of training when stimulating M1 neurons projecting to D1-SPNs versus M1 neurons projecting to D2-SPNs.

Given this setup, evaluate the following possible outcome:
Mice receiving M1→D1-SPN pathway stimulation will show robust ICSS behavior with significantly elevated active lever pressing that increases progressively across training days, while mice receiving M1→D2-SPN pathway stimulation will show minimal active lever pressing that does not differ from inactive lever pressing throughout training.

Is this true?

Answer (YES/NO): NO